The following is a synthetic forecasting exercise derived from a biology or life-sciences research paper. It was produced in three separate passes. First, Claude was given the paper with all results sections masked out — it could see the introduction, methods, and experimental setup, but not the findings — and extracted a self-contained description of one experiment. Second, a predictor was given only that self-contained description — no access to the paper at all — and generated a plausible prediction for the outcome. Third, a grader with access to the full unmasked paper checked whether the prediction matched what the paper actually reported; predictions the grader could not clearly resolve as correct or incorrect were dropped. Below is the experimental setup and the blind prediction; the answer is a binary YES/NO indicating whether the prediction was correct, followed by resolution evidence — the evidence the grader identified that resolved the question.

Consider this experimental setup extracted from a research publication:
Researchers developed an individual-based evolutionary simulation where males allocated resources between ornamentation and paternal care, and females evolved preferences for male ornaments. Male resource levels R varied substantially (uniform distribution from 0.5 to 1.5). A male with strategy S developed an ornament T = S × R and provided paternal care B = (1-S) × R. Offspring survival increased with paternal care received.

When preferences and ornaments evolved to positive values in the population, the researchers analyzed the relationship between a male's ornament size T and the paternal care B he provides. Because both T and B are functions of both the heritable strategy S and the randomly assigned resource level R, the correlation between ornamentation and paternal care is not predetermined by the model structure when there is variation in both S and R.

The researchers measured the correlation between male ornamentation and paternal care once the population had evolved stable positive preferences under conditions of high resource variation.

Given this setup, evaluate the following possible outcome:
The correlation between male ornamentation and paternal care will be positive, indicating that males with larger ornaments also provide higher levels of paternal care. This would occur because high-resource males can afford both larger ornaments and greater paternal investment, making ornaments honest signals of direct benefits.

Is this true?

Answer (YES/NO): YES